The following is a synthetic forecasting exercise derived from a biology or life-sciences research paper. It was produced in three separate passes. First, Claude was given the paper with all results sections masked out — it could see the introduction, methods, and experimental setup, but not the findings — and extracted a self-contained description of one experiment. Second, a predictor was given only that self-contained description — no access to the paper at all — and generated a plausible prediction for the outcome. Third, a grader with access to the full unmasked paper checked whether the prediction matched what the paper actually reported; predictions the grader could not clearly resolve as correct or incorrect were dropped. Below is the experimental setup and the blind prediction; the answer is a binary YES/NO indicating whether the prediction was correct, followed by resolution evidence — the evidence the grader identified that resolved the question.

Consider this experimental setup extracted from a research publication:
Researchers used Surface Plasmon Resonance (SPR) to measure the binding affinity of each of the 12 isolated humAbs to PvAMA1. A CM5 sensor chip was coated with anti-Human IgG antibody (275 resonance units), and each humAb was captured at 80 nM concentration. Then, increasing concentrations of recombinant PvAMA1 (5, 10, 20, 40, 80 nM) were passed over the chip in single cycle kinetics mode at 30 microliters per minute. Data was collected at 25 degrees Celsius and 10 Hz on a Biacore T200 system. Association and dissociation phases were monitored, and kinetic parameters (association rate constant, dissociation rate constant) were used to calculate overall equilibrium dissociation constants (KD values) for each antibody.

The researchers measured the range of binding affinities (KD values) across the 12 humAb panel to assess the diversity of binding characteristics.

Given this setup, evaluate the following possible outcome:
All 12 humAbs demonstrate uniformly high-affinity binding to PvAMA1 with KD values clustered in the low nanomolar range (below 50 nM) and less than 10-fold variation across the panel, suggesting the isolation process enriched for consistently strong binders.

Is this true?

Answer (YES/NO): NO